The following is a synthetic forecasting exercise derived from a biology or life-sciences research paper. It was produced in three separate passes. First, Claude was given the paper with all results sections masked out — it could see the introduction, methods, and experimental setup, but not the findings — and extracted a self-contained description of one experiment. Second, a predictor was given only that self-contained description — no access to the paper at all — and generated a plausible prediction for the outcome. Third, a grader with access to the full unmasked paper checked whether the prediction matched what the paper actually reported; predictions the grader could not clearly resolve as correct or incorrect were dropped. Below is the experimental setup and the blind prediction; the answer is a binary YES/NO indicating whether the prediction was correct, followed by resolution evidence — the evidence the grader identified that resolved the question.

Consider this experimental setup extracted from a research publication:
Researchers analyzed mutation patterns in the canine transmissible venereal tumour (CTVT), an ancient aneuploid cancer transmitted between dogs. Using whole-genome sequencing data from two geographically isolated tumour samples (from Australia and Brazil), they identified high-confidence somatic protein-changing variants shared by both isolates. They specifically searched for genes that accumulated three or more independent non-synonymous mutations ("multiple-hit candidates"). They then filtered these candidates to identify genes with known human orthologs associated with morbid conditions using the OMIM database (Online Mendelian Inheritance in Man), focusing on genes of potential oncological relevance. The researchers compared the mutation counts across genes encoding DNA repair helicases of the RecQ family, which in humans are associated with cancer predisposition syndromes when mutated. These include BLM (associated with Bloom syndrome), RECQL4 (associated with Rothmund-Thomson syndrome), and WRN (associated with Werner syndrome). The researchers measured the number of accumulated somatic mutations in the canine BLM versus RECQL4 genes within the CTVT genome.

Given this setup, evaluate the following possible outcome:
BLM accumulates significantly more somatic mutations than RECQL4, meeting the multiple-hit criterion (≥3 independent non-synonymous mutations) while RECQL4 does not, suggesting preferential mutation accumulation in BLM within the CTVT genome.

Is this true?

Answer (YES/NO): NO